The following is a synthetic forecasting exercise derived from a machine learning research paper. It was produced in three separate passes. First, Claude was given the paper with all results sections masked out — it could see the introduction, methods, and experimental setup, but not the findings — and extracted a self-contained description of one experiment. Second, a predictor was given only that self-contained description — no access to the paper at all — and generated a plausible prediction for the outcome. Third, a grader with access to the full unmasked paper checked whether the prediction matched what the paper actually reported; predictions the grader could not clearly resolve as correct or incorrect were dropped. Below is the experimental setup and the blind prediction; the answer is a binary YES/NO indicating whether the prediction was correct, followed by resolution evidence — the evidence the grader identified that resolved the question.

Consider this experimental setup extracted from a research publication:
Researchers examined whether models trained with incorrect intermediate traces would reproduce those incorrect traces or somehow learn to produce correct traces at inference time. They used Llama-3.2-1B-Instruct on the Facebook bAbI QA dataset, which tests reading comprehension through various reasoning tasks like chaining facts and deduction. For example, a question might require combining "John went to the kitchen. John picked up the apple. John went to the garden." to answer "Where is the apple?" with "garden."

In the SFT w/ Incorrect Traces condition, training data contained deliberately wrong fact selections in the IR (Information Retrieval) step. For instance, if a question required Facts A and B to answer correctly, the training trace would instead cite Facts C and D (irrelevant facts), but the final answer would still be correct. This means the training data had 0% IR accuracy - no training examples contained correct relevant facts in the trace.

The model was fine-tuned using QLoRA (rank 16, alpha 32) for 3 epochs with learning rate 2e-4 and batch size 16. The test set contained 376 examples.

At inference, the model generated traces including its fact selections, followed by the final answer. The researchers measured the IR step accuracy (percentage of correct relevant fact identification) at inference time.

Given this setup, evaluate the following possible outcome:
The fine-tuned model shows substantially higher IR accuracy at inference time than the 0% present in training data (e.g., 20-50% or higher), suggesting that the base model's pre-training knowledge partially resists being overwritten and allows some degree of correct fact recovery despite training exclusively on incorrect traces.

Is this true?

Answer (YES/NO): NO